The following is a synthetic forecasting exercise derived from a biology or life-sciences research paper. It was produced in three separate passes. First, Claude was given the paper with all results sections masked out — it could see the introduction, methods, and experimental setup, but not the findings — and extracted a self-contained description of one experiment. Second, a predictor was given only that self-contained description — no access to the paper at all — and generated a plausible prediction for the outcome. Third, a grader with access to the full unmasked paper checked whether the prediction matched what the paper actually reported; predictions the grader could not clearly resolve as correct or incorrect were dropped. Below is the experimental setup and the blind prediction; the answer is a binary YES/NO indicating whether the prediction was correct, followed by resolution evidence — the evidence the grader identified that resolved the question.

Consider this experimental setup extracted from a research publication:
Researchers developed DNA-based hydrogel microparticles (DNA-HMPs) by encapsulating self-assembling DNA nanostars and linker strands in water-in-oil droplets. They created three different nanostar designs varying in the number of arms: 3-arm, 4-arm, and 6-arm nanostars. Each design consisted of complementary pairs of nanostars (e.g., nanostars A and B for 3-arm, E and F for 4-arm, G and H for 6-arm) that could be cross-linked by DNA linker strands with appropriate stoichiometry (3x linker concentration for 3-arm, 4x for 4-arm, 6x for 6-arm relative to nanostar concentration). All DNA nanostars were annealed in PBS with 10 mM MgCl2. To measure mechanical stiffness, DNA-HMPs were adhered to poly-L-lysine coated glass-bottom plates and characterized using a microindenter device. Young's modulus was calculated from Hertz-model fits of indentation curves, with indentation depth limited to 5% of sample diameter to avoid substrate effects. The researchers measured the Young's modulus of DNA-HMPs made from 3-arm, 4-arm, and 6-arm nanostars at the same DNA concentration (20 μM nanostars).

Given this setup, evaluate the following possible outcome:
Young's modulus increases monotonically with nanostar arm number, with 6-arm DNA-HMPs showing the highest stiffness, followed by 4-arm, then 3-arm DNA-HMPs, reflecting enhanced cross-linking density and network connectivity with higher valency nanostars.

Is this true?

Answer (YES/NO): NO